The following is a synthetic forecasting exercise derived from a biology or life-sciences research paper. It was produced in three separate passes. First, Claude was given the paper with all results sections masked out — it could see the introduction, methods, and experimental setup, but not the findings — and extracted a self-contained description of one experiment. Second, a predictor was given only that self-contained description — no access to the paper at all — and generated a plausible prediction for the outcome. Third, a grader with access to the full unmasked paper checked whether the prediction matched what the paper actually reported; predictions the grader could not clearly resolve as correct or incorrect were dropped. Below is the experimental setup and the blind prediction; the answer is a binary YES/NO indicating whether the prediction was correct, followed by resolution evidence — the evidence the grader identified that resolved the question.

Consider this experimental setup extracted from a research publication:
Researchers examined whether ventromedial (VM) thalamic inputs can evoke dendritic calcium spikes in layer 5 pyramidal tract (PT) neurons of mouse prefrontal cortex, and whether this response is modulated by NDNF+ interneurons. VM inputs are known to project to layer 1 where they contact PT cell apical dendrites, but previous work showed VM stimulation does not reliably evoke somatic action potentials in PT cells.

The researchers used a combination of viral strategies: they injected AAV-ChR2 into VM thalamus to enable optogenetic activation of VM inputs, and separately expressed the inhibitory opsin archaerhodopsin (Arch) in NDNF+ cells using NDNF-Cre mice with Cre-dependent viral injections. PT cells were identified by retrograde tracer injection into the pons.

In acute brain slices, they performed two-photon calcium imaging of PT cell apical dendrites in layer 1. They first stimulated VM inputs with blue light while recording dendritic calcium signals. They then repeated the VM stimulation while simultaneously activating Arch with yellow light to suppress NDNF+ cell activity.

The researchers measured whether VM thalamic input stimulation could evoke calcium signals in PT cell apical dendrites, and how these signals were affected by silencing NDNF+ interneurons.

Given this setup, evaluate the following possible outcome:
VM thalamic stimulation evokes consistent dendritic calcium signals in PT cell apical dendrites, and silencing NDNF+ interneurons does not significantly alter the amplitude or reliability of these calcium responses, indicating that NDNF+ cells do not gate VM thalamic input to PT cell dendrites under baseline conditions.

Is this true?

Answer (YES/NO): NO